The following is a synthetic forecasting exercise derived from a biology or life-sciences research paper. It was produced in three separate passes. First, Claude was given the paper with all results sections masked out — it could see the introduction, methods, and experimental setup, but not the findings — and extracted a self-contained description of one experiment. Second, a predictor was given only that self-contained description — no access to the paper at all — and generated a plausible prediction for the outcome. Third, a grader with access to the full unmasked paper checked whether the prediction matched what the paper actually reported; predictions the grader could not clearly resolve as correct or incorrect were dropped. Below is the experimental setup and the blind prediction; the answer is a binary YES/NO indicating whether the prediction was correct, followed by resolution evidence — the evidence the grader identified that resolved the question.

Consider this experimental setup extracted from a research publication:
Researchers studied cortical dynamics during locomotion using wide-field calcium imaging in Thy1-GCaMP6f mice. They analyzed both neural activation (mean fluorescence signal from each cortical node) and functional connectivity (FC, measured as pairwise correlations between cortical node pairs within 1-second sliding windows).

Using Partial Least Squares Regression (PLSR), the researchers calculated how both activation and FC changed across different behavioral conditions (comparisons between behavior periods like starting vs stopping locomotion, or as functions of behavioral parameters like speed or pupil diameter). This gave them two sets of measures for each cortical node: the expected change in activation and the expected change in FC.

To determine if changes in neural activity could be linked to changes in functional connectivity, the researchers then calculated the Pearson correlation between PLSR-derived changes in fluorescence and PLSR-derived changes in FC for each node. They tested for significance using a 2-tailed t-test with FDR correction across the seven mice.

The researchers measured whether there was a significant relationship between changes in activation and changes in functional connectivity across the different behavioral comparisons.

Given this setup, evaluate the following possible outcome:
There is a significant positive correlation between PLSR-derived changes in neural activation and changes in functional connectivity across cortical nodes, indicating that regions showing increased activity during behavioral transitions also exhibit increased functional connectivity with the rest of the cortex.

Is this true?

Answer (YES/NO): NO